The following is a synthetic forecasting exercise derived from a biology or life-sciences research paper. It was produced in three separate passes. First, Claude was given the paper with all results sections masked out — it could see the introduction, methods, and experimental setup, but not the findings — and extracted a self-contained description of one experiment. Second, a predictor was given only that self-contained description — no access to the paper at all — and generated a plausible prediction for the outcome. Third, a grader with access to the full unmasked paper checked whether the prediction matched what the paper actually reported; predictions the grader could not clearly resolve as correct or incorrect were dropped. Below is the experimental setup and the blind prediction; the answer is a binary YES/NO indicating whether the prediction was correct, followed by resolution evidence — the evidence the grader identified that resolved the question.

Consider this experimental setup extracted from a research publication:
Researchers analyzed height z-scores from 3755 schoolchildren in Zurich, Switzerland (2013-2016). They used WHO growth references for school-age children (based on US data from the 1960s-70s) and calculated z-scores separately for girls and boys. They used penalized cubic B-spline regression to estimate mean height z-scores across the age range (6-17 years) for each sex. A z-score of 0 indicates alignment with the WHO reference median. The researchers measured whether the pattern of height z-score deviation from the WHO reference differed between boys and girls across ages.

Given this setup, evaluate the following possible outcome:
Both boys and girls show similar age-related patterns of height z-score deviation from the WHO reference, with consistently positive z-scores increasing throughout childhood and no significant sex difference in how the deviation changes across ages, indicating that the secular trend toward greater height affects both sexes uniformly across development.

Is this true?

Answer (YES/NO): NO